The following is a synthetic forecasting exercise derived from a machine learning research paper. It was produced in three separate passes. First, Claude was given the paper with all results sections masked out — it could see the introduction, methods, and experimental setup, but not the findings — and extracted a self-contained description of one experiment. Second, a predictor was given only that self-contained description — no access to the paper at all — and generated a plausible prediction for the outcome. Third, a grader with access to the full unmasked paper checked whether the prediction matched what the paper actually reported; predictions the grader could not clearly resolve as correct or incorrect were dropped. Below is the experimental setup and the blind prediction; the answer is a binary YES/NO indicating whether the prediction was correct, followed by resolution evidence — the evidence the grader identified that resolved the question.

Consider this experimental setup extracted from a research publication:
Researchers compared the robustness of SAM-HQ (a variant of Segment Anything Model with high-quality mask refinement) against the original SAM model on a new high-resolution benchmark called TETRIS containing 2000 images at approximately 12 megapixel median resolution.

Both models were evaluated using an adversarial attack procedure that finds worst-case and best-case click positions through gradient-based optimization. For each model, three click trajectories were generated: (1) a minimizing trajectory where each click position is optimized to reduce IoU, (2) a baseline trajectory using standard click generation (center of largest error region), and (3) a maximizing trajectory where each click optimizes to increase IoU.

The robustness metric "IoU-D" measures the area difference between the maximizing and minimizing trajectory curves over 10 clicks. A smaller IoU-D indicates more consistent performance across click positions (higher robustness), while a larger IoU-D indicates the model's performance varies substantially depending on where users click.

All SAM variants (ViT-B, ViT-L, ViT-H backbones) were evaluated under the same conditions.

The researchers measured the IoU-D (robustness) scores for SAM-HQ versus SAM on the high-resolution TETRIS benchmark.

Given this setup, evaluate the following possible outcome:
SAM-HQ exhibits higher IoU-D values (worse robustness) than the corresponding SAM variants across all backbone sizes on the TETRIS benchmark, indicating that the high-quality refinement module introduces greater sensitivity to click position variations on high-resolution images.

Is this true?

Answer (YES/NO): YES